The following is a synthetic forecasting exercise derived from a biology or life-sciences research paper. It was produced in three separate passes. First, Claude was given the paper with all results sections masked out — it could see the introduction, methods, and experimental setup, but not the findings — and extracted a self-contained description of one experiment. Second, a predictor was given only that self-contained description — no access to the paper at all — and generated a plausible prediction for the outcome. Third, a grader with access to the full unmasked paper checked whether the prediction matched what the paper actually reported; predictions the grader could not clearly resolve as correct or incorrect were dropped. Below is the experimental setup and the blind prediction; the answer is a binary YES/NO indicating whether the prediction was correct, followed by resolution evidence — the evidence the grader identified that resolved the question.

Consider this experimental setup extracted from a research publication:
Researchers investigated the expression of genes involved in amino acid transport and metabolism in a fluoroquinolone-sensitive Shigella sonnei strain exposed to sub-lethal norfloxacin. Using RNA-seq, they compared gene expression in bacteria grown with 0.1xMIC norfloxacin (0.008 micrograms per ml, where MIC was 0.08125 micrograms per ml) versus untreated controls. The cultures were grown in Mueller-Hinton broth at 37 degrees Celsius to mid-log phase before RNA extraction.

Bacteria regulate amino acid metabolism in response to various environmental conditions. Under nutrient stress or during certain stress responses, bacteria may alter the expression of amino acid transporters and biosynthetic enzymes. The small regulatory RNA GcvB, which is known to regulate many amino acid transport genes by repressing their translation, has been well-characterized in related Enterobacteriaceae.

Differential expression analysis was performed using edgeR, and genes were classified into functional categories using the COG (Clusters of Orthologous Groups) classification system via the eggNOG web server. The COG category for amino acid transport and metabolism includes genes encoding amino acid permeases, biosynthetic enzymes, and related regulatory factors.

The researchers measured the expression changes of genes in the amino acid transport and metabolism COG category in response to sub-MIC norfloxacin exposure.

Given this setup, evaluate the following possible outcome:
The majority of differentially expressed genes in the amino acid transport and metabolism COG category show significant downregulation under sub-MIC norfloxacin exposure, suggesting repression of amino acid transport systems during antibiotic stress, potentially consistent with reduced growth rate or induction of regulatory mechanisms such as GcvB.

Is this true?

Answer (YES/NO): NO